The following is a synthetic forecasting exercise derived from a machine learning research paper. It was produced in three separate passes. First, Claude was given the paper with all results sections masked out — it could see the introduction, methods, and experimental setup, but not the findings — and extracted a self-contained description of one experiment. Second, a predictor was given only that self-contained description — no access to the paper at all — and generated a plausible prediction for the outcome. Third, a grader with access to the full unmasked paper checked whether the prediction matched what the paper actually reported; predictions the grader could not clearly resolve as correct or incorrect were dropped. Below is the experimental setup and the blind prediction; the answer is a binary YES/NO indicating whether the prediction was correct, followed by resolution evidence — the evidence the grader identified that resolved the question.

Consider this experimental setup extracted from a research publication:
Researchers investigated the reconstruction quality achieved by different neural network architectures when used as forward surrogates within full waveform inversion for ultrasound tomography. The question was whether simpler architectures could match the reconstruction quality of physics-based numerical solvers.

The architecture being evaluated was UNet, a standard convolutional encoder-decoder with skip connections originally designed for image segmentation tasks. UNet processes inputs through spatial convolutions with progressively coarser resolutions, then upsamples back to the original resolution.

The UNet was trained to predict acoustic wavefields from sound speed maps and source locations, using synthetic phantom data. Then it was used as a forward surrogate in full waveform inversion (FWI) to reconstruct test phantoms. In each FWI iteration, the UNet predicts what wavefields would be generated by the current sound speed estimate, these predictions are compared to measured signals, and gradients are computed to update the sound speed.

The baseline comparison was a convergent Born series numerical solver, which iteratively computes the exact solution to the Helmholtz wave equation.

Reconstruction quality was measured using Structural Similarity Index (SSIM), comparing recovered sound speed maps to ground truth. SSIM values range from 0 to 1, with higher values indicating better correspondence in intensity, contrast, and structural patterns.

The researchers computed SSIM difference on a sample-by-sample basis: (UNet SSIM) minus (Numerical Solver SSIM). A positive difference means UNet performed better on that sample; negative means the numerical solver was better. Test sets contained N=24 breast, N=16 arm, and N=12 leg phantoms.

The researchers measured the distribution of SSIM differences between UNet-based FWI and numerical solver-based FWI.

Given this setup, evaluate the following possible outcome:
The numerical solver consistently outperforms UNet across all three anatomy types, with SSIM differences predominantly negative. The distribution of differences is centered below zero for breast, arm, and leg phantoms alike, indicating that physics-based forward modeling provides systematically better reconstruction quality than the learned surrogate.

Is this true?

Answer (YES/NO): YES